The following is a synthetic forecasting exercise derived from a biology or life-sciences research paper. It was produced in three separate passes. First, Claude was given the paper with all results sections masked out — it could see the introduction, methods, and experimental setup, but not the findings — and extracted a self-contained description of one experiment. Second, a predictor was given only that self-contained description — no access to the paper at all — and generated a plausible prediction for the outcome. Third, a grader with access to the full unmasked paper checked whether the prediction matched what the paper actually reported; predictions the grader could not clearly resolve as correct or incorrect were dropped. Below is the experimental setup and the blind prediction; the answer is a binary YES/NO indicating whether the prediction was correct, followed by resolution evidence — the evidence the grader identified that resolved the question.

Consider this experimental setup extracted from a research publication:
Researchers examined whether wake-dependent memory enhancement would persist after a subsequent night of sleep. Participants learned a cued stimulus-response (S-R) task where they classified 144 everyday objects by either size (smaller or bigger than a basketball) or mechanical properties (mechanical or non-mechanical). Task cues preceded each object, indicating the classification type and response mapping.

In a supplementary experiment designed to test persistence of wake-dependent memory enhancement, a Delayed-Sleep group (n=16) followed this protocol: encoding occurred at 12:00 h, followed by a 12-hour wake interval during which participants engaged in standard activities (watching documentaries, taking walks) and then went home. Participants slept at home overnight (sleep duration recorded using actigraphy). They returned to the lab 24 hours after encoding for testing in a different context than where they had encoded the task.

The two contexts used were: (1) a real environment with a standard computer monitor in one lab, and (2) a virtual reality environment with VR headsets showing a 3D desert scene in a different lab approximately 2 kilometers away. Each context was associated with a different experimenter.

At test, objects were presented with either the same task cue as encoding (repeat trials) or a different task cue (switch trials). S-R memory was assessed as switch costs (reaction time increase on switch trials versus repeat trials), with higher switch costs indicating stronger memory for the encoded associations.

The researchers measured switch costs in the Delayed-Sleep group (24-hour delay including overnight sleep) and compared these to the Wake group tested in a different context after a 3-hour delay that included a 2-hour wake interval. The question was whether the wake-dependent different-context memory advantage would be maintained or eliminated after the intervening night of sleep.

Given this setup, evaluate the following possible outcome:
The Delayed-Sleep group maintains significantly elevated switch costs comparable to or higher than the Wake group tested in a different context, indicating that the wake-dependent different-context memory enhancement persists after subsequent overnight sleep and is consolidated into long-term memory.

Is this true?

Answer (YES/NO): NO